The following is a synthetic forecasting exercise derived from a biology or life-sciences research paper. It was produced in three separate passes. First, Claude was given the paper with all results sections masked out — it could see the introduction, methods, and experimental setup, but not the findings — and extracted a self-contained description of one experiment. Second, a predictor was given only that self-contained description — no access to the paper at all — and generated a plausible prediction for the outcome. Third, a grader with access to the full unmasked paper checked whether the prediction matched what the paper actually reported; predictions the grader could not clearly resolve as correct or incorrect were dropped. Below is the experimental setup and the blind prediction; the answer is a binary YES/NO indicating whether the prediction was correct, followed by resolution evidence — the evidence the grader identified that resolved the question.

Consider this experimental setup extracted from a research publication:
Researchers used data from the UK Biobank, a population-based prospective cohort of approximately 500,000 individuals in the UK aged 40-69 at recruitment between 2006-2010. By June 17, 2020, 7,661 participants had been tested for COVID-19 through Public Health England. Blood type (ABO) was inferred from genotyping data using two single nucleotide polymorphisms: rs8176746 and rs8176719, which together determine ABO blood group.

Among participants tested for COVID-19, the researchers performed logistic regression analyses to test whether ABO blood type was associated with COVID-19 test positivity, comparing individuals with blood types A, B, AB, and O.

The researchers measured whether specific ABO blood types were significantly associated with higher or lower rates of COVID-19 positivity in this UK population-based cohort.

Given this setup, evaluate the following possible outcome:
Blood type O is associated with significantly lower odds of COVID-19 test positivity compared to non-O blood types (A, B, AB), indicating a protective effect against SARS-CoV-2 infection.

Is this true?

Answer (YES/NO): NO